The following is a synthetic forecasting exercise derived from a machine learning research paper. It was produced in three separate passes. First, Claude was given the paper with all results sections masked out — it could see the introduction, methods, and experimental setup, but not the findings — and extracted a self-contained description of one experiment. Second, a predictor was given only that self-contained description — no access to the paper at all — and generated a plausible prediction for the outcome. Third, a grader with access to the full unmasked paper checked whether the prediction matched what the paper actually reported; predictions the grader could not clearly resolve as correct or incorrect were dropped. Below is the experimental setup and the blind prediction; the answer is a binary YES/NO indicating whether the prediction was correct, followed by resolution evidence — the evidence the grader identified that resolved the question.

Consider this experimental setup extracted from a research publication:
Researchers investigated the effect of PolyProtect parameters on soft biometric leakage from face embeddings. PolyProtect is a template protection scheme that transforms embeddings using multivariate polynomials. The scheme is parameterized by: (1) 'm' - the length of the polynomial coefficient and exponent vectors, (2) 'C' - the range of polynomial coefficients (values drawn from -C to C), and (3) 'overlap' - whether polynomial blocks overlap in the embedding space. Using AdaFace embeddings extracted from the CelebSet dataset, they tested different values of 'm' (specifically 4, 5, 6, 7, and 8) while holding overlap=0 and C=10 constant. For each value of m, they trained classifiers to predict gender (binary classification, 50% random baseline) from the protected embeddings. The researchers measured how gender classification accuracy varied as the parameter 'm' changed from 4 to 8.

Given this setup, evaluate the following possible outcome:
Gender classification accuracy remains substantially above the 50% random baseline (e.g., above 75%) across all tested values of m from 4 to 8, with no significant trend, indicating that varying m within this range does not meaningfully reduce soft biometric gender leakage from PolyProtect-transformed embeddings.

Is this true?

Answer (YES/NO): NO